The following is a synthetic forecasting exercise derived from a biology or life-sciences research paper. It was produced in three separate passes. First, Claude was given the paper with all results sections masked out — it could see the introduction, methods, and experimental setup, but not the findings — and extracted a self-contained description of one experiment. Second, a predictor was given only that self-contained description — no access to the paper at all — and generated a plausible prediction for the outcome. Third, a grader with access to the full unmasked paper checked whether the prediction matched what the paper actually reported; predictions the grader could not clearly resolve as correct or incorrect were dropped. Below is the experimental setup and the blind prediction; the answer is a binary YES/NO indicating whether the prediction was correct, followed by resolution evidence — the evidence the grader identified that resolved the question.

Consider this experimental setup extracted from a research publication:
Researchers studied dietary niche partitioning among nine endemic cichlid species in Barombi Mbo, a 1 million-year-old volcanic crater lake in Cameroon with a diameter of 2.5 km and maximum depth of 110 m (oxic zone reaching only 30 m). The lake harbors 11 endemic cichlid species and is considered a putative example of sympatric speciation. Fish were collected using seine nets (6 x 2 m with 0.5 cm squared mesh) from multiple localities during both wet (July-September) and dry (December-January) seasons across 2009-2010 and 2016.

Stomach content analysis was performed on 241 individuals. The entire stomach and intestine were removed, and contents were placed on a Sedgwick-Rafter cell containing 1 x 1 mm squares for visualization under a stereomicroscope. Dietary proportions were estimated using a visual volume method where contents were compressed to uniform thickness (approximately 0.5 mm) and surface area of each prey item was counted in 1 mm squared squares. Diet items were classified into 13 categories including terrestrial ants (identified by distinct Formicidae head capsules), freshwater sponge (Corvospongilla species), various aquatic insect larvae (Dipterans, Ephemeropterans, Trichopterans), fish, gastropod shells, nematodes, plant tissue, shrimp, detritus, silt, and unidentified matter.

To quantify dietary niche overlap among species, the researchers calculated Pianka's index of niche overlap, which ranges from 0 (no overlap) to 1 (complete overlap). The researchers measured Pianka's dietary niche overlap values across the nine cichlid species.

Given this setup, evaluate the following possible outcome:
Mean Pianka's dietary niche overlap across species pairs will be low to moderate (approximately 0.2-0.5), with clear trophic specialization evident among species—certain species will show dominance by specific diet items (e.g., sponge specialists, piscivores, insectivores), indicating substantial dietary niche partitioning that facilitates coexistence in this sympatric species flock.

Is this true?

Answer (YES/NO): NO